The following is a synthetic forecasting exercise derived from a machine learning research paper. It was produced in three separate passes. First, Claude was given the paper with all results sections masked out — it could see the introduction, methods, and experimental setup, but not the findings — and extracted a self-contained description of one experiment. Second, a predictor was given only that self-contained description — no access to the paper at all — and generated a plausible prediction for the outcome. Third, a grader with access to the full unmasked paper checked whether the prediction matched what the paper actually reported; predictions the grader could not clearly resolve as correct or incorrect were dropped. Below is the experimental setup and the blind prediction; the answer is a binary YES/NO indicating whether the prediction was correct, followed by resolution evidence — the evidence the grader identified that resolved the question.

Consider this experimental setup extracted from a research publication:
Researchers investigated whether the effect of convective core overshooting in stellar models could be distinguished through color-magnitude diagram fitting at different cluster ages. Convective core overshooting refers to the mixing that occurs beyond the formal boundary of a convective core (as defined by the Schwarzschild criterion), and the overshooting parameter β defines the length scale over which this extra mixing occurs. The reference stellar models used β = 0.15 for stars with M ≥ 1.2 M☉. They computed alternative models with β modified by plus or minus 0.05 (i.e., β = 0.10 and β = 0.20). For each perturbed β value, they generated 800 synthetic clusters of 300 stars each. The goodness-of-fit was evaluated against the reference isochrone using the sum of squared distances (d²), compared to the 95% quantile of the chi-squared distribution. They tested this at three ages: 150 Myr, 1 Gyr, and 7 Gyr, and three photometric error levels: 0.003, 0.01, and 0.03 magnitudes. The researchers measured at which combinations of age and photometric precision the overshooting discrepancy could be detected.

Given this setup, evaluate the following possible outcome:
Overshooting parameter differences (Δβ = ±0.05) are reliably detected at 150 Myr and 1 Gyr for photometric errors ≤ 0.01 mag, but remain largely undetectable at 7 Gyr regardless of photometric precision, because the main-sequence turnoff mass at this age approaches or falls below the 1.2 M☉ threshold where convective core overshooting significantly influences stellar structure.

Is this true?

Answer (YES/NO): NO